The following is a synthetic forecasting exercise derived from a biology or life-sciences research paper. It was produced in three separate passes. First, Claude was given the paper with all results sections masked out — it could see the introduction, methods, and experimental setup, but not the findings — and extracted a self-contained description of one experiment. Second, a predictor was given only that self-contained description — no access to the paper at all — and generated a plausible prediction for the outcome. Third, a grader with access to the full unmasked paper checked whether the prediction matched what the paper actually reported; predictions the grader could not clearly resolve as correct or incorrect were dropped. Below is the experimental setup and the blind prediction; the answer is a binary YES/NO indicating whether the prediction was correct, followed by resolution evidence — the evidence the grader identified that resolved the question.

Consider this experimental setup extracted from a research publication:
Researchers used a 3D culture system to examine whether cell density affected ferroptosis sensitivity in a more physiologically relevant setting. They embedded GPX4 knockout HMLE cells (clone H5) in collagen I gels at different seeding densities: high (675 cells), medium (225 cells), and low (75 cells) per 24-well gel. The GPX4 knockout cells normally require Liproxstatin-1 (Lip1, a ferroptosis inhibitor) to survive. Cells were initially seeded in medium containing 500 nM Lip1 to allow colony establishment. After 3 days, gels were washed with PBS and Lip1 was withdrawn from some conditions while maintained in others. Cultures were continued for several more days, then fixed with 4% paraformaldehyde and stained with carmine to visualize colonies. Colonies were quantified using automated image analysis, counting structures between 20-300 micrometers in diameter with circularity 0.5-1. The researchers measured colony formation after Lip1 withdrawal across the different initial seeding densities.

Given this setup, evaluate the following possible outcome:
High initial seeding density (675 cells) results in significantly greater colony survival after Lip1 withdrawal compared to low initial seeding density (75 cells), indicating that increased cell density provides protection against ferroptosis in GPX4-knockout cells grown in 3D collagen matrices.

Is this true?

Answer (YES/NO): NO